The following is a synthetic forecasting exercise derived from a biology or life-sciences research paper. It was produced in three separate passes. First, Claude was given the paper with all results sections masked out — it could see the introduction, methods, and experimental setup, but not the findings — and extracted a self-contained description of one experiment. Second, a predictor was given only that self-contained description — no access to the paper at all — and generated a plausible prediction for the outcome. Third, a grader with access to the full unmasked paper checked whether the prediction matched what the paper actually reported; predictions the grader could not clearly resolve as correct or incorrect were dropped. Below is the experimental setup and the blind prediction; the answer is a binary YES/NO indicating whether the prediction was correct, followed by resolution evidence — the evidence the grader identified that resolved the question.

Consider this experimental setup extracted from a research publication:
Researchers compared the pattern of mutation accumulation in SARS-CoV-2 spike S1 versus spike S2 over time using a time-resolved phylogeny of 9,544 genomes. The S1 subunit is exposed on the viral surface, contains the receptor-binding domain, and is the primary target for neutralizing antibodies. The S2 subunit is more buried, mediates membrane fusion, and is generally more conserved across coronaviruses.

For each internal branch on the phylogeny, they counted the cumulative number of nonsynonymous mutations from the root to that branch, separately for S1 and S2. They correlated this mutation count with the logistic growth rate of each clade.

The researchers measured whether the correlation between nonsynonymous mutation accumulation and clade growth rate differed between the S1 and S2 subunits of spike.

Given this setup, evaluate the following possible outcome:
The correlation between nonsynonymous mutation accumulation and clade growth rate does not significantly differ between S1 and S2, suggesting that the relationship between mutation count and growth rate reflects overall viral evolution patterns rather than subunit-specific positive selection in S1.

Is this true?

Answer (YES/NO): NO